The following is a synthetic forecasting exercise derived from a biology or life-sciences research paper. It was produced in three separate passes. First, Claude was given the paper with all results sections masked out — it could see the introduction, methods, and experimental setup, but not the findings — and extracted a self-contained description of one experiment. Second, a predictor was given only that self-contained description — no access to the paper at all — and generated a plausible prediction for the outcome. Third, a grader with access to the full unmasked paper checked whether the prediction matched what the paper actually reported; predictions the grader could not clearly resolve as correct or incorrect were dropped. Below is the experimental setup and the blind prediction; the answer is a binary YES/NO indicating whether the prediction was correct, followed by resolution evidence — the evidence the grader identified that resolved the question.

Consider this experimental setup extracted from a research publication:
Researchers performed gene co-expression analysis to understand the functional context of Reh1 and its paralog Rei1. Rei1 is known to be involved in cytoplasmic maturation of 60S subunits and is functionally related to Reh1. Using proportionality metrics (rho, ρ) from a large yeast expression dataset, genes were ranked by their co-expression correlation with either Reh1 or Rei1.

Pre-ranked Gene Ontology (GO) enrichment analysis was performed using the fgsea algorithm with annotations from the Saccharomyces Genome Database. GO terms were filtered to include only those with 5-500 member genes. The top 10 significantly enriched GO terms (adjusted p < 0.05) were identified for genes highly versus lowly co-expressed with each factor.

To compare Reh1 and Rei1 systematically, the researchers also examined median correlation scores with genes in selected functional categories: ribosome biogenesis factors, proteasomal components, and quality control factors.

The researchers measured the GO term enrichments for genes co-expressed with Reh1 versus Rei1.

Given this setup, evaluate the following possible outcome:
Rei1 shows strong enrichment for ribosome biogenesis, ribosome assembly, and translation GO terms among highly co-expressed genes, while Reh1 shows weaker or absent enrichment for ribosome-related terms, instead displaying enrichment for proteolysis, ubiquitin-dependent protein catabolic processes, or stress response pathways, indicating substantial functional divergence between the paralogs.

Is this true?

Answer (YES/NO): YES